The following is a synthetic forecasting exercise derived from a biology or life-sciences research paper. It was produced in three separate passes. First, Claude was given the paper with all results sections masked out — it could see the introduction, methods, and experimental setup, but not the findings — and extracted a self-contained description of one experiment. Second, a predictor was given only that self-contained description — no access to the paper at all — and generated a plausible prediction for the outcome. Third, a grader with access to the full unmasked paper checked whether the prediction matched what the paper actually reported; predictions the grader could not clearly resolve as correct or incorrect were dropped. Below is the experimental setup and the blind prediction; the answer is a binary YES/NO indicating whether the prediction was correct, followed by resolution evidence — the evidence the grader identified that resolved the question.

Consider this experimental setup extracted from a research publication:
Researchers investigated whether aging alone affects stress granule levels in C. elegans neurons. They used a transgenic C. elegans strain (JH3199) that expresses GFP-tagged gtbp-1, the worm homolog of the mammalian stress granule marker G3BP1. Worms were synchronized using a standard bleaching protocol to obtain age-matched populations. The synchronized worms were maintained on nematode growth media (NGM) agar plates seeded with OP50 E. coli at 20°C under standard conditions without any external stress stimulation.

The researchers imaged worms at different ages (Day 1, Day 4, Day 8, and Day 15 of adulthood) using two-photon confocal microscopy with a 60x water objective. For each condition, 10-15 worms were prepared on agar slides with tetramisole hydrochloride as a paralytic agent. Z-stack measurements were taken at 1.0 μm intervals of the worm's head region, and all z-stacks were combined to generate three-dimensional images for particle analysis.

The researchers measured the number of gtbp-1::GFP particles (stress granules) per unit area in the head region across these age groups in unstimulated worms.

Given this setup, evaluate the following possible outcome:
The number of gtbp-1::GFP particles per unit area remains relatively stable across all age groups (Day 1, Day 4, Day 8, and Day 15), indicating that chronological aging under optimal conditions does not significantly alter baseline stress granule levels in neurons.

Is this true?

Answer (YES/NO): YES